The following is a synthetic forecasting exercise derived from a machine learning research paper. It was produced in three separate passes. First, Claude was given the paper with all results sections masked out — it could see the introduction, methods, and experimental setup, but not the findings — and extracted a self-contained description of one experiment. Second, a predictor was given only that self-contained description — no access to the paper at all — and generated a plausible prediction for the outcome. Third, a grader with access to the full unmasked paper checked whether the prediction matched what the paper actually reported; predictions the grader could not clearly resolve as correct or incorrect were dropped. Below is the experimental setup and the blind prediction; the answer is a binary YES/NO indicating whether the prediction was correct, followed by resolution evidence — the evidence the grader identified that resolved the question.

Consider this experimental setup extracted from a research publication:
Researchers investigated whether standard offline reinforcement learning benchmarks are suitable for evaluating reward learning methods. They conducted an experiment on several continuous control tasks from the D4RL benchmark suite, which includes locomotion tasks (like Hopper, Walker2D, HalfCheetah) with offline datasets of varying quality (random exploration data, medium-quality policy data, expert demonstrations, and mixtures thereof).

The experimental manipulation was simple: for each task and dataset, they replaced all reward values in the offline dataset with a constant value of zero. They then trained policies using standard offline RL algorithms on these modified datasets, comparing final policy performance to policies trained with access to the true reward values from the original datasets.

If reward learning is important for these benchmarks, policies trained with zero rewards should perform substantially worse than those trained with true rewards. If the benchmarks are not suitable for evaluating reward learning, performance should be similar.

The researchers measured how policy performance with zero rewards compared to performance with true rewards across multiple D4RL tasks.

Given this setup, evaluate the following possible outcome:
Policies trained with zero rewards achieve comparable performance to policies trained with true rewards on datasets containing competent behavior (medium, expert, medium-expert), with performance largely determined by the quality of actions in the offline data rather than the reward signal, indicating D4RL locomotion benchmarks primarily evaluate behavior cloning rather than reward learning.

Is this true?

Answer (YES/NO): YES